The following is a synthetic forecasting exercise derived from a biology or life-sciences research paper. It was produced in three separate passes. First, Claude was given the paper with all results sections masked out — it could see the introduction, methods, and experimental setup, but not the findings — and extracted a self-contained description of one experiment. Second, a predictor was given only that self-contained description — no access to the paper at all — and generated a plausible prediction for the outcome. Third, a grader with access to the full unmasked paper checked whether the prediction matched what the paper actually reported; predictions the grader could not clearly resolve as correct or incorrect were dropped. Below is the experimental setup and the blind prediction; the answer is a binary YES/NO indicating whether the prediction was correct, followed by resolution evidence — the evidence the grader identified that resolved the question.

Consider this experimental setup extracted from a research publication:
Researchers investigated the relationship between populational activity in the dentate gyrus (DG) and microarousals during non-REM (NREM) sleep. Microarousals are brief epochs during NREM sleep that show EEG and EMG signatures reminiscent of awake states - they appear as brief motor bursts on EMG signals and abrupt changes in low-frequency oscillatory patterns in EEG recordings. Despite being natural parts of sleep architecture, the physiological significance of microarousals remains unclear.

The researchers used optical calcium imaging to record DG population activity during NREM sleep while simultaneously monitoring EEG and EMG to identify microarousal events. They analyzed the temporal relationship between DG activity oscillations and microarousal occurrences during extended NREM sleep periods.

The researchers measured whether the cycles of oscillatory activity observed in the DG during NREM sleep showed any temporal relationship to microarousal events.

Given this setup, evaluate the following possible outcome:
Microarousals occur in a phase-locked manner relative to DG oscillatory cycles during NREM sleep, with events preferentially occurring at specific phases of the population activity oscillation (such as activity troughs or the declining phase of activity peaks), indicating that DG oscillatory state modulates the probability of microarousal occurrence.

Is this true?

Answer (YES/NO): YES